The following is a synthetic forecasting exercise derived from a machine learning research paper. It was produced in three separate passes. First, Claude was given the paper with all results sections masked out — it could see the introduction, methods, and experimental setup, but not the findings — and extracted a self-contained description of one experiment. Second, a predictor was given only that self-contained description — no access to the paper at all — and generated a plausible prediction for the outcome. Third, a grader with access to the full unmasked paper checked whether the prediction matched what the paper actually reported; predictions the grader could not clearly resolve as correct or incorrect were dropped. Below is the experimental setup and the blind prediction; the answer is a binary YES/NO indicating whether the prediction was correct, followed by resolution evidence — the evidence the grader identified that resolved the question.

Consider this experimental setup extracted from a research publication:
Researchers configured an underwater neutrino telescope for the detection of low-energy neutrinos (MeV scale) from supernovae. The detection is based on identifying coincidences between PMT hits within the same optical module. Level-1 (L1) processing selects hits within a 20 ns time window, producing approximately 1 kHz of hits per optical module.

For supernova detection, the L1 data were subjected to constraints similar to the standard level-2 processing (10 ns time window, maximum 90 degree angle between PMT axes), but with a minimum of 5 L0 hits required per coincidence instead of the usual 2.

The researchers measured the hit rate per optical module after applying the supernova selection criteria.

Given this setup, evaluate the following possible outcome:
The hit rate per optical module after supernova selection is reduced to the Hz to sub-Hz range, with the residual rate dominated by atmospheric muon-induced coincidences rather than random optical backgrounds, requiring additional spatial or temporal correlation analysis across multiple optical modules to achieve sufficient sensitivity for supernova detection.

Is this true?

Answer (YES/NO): NO